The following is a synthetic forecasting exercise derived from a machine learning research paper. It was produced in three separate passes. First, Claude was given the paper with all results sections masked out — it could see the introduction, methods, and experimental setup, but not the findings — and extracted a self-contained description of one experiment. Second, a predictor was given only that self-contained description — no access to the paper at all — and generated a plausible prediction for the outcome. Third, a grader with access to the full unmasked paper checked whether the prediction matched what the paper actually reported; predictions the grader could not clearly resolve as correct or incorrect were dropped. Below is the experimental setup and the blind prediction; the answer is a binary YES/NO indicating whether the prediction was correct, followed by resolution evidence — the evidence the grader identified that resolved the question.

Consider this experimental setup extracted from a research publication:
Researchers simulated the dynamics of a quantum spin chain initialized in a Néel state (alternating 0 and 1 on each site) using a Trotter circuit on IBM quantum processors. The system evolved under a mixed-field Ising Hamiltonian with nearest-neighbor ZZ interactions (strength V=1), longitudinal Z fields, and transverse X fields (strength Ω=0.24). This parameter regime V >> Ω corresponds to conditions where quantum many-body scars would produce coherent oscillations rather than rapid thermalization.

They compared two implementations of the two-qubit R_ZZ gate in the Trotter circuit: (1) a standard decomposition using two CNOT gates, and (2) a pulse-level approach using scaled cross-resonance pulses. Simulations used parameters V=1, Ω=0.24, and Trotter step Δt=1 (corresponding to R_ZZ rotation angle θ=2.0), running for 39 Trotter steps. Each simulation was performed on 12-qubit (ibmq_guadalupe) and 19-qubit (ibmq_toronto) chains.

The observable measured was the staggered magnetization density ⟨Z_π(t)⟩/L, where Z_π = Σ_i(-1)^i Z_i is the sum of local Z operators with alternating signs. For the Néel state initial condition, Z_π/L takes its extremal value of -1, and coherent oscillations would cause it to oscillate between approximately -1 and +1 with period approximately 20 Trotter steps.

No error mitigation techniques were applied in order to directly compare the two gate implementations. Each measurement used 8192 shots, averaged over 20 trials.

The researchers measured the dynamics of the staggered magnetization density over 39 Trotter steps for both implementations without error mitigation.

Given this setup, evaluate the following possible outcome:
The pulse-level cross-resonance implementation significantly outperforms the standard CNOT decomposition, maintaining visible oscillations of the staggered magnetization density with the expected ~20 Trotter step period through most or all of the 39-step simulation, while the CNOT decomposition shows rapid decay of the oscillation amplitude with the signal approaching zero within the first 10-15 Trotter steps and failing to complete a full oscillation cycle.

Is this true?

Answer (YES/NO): NO